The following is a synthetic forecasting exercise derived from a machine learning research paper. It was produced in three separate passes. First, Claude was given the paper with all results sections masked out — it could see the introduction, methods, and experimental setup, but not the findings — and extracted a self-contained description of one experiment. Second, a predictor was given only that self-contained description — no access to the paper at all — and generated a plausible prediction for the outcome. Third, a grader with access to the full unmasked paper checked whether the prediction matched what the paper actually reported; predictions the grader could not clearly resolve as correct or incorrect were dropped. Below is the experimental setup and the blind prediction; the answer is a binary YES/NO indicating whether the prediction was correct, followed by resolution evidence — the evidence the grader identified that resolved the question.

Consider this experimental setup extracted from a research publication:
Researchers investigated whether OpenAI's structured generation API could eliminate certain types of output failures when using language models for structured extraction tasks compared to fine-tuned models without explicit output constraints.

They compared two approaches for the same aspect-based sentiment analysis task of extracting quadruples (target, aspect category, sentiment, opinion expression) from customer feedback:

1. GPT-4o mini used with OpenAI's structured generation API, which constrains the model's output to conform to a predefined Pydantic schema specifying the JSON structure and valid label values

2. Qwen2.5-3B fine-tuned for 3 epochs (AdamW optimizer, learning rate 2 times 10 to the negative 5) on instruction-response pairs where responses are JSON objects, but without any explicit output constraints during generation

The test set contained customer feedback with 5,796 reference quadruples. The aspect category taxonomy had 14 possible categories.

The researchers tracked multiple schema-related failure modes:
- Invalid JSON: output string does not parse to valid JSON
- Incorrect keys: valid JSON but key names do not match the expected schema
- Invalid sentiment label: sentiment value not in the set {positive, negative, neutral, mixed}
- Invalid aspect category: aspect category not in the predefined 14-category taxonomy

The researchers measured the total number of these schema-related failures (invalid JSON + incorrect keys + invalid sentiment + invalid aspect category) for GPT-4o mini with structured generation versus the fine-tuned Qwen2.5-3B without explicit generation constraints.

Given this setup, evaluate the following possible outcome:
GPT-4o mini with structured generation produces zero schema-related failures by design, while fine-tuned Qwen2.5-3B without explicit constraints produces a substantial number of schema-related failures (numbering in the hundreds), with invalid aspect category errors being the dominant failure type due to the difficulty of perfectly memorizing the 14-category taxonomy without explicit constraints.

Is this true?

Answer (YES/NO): NO